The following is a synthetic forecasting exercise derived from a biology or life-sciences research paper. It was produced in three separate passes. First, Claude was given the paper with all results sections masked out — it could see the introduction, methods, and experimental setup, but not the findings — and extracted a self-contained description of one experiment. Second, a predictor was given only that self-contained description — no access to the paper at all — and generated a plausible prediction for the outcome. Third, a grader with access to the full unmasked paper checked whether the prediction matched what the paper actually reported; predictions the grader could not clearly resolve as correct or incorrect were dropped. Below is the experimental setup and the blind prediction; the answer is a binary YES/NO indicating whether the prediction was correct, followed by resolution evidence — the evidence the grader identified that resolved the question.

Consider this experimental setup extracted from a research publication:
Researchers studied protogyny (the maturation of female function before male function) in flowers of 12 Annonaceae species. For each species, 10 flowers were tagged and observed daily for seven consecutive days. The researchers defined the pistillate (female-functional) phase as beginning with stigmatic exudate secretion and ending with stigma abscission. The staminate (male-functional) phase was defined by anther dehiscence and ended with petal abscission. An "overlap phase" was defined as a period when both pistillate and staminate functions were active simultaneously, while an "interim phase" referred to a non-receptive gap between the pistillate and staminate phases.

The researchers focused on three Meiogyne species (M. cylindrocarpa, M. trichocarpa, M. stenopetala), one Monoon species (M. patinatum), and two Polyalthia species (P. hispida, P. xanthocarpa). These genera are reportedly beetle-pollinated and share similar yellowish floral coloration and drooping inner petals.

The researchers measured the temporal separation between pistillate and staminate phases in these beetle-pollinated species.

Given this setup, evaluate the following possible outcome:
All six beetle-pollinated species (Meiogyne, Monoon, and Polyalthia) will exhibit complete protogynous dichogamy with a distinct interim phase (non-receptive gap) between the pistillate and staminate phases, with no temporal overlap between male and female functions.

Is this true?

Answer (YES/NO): NO